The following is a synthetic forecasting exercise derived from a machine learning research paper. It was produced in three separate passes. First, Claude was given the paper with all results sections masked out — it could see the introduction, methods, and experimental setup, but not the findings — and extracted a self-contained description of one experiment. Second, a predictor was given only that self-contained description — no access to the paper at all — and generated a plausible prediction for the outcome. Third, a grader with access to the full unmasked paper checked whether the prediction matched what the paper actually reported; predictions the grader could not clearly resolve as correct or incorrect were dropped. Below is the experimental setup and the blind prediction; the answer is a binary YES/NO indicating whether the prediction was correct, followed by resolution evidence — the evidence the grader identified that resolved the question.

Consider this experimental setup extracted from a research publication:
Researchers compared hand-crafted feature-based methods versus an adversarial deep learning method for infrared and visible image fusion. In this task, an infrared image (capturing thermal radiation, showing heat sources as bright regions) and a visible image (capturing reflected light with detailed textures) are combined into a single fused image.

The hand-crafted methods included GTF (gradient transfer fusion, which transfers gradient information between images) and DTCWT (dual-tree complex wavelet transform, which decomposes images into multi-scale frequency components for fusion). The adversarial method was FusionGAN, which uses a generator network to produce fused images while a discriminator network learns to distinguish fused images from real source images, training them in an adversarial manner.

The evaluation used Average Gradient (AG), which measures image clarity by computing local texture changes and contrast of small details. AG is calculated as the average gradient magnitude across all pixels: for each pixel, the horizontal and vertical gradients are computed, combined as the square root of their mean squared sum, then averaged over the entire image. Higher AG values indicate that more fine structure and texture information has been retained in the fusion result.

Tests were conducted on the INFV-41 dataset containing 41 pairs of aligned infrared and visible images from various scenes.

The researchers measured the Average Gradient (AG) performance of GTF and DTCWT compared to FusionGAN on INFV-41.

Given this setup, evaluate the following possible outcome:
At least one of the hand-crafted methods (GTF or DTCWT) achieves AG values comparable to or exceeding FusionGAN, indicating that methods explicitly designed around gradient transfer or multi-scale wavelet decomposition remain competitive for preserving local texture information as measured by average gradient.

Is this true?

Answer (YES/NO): YES